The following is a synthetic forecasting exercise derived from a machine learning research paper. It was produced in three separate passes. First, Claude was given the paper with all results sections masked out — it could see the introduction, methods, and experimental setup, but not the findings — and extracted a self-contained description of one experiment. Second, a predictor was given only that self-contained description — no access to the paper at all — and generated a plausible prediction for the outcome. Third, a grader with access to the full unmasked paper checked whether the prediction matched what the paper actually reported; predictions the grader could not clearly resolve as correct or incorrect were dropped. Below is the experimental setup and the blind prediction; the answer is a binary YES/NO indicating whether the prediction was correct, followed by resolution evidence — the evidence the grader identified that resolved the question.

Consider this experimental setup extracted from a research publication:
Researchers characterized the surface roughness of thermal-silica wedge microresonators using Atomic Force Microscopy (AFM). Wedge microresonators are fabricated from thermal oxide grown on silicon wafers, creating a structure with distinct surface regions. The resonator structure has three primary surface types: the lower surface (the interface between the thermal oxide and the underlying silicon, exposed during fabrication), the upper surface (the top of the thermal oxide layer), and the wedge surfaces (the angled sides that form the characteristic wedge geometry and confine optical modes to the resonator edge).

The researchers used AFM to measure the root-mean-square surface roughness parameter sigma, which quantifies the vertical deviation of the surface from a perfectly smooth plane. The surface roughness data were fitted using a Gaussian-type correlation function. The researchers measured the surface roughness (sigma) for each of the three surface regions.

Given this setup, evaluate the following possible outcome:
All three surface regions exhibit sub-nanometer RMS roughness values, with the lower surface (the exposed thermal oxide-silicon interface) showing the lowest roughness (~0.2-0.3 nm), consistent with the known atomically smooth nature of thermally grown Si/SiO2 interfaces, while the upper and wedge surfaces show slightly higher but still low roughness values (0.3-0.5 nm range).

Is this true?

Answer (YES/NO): NO